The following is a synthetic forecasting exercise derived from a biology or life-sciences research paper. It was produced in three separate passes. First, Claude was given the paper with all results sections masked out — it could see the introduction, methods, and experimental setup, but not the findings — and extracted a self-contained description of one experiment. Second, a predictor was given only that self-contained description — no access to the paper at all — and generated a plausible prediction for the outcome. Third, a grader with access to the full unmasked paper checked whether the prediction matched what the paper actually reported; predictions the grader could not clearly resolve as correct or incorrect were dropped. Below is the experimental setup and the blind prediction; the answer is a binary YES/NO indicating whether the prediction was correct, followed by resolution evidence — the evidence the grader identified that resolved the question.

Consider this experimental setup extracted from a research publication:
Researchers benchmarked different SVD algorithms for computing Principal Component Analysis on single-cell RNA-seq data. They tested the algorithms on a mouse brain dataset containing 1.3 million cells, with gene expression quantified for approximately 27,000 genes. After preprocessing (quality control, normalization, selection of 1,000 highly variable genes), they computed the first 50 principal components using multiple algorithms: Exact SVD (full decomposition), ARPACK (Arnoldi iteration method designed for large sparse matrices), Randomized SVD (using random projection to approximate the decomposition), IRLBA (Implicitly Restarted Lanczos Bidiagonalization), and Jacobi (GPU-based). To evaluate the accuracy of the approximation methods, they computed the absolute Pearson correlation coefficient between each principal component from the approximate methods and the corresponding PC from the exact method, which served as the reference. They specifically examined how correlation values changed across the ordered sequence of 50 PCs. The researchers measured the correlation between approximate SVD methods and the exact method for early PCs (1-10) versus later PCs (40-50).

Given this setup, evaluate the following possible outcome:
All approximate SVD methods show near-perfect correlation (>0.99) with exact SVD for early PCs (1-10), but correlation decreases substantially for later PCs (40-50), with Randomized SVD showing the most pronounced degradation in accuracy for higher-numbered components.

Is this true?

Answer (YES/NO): NO